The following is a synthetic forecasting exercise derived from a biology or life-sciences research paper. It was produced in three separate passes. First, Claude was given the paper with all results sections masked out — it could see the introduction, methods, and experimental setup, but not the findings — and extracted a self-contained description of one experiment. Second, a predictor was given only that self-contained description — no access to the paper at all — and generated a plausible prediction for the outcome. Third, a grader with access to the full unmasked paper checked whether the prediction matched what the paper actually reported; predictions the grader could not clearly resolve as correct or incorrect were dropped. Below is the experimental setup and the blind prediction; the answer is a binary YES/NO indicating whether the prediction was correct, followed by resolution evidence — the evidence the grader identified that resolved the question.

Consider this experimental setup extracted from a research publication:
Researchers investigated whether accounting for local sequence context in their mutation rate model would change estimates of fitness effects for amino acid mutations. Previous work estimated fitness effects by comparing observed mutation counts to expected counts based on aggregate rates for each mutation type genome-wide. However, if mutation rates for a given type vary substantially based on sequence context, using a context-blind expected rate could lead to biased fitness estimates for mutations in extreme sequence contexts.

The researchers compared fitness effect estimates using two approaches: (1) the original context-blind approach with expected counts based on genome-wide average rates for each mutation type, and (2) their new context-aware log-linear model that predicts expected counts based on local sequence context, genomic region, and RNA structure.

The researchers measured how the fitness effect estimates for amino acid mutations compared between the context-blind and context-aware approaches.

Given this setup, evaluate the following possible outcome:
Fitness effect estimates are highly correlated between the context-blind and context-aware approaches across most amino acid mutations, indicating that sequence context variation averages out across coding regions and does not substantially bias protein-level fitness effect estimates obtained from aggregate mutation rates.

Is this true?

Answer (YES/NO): NO